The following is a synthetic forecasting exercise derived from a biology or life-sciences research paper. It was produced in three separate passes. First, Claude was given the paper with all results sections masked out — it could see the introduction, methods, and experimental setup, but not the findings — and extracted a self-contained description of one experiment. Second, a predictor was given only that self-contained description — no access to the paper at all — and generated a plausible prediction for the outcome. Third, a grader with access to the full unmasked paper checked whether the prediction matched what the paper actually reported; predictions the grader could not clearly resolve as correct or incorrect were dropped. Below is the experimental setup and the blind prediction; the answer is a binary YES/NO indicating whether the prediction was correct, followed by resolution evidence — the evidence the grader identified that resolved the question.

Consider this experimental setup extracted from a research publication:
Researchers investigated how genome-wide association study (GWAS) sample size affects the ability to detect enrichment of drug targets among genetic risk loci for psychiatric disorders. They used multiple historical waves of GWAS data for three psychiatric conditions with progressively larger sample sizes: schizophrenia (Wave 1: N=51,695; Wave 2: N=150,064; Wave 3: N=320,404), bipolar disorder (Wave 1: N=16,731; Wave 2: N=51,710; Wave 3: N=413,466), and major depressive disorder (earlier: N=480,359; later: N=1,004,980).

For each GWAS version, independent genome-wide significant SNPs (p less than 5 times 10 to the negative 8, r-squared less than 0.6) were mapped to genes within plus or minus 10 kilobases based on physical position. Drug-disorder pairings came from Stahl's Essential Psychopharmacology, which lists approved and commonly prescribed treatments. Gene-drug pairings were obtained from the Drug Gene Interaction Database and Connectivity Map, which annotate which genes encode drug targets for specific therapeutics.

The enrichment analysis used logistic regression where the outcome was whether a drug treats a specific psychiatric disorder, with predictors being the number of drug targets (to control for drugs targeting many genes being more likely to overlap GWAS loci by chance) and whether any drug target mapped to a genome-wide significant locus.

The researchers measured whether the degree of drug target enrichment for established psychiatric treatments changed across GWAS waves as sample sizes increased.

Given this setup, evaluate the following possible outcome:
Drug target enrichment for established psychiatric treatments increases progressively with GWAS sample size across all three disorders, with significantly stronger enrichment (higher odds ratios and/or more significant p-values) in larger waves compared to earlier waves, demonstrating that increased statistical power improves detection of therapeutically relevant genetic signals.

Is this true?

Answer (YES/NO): NO